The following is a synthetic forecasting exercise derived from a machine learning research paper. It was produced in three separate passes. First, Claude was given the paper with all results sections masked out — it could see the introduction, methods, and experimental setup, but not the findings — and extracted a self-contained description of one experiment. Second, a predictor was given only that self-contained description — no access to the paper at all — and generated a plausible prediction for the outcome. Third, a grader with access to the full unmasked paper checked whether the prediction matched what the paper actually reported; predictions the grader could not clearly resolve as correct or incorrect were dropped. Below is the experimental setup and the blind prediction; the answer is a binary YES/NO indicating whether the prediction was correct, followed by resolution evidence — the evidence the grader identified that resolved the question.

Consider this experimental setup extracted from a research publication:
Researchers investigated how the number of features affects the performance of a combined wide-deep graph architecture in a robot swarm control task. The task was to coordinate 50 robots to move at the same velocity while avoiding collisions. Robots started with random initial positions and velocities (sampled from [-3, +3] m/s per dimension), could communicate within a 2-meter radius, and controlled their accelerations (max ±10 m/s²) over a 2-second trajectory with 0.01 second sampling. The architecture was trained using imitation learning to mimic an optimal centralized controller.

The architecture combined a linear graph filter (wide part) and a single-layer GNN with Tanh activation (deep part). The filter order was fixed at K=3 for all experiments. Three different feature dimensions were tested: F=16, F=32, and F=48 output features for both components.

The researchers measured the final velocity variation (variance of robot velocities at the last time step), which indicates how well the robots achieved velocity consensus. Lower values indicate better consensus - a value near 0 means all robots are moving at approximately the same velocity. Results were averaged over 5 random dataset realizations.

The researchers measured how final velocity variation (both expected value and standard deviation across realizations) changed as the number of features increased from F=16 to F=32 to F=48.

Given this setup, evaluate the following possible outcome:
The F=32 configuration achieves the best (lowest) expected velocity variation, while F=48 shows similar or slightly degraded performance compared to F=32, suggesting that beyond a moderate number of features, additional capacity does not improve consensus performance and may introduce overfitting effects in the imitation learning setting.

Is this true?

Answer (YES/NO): NO